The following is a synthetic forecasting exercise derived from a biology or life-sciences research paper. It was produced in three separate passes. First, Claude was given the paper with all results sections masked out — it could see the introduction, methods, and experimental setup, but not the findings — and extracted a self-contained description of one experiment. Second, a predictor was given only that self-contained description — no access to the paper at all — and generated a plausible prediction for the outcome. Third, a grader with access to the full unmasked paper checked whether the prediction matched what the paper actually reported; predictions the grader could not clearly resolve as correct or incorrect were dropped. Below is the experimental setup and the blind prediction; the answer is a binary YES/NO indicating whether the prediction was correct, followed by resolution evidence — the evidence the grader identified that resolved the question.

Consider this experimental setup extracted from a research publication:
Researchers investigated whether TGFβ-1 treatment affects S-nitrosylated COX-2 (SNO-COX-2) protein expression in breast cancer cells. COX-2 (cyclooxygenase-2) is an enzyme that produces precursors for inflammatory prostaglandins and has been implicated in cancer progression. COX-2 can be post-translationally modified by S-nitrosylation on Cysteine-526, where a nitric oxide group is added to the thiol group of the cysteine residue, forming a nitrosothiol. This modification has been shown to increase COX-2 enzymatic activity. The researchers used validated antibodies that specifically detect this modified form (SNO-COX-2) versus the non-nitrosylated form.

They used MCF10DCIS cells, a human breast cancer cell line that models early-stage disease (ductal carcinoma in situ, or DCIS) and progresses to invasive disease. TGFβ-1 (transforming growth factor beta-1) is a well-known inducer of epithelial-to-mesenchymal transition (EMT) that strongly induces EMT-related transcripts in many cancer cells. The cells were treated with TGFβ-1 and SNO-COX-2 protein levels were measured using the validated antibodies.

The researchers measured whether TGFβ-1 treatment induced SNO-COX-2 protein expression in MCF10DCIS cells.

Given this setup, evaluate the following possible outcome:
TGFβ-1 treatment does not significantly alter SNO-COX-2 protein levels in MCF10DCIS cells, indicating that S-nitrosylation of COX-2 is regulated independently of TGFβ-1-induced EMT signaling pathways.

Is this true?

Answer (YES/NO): YES